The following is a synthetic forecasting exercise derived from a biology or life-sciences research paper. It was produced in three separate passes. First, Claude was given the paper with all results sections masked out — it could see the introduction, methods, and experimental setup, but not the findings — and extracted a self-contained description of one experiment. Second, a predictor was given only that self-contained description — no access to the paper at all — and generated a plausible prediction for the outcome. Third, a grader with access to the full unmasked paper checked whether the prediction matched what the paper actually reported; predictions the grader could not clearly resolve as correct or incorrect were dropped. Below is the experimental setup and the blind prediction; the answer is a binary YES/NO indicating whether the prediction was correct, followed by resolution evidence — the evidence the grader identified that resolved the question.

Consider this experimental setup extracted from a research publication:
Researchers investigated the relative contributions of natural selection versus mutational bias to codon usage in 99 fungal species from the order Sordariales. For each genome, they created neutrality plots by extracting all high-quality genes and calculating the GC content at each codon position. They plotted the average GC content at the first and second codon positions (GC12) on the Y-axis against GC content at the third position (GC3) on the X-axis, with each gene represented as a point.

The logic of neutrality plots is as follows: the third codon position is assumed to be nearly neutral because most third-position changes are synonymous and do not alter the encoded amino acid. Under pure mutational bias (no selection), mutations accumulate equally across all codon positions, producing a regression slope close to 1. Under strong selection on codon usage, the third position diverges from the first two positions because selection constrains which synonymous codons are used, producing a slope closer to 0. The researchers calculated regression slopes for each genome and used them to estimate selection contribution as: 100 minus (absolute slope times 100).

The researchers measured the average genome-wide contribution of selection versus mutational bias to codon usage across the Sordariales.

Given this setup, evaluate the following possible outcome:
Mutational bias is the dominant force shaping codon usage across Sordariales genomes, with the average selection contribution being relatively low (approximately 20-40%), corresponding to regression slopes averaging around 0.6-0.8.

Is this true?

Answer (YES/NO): NO